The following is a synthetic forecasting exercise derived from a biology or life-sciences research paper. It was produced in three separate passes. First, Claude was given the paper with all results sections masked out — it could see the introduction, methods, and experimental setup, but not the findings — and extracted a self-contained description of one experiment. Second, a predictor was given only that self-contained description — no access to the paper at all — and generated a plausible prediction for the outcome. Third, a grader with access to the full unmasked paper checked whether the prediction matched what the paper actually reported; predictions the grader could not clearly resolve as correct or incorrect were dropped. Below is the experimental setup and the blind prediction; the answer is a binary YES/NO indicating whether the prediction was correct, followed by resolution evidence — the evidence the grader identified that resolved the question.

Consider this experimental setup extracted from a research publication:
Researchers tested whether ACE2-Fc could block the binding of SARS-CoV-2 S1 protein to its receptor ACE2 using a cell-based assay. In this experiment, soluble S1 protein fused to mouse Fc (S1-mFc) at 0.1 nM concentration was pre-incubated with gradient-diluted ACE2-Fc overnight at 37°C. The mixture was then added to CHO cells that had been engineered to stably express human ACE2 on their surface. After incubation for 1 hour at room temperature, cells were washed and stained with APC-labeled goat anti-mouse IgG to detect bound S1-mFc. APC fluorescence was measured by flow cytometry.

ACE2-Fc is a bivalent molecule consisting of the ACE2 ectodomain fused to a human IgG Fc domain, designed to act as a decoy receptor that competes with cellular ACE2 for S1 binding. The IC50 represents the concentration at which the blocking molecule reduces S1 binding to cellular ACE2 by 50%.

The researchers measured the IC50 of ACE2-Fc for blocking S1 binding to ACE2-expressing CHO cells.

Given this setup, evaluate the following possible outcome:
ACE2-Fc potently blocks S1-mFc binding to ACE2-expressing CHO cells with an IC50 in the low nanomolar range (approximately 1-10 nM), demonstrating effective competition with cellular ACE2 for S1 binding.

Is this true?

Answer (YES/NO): YES